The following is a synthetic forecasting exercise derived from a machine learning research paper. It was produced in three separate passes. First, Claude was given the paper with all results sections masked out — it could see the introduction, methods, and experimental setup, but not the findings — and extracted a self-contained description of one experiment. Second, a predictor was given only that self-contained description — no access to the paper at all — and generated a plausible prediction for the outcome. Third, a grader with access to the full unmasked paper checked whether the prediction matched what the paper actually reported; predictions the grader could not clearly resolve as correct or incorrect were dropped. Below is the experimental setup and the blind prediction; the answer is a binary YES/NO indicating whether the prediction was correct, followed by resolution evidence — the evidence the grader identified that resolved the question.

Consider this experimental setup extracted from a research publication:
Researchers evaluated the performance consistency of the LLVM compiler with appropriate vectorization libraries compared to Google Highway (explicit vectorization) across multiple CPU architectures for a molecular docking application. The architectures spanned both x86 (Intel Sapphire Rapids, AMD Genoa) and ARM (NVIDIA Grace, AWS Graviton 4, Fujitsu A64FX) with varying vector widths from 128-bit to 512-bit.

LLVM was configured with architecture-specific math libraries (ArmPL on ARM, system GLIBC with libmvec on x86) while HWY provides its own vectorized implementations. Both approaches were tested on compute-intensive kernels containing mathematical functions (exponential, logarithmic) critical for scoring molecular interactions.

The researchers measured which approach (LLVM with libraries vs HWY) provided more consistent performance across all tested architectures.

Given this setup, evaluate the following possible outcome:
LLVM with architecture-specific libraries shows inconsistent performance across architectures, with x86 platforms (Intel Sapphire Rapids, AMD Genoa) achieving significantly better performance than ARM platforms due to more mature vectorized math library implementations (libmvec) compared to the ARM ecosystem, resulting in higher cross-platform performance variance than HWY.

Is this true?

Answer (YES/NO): NO